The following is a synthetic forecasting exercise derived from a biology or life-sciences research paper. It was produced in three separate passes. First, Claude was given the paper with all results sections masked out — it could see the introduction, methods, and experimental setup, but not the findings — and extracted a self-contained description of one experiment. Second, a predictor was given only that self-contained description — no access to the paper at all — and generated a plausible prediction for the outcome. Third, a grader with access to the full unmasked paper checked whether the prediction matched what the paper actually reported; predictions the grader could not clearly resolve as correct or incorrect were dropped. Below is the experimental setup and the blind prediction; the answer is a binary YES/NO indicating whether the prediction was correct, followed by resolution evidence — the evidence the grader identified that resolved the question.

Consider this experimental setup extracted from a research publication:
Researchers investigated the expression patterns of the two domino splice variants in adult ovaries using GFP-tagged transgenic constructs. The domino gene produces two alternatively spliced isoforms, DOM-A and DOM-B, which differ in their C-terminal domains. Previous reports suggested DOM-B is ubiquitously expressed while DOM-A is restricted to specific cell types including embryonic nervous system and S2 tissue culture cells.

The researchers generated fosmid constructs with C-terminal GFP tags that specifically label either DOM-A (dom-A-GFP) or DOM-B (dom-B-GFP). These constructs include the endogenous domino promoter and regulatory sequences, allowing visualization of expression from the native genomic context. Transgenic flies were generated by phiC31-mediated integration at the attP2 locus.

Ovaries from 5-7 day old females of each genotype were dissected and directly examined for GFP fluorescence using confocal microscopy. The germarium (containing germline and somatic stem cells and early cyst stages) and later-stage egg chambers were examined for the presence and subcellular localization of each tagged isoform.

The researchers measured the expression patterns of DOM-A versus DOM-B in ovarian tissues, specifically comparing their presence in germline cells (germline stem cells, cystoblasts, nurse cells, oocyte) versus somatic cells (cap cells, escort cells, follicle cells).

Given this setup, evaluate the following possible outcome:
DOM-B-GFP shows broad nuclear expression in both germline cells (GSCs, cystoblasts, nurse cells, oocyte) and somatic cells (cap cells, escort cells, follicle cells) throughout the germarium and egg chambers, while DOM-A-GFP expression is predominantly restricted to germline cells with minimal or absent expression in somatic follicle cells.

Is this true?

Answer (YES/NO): NO